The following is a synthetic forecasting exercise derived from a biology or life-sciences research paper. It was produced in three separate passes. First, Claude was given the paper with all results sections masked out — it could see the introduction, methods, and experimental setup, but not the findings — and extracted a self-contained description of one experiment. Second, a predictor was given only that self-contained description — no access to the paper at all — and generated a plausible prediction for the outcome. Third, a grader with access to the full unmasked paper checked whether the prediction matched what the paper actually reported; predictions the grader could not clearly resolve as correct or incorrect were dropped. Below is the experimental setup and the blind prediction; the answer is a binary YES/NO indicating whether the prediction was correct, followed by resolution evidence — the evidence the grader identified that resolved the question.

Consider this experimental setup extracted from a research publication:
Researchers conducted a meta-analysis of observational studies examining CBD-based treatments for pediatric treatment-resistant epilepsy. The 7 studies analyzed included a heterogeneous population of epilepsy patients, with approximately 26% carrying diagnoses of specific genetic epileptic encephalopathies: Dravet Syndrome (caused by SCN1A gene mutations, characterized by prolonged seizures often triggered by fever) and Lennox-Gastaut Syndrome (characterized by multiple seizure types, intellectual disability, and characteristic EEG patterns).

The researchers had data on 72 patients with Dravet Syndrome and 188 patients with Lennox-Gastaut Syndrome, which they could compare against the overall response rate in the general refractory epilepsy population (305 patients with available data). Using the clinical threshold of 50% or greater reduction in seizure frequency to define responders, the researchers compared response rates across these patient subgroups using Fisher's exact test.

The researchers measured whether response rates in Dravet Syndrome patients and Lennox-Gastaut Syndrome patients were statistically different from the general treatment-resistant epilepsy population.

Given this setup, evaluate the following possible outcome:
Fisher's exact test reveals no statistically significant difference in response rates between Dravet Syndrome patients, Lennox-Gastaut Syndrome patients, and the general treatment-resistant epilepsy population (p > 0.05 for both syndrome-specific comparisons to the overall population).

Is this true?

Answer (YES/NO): NO